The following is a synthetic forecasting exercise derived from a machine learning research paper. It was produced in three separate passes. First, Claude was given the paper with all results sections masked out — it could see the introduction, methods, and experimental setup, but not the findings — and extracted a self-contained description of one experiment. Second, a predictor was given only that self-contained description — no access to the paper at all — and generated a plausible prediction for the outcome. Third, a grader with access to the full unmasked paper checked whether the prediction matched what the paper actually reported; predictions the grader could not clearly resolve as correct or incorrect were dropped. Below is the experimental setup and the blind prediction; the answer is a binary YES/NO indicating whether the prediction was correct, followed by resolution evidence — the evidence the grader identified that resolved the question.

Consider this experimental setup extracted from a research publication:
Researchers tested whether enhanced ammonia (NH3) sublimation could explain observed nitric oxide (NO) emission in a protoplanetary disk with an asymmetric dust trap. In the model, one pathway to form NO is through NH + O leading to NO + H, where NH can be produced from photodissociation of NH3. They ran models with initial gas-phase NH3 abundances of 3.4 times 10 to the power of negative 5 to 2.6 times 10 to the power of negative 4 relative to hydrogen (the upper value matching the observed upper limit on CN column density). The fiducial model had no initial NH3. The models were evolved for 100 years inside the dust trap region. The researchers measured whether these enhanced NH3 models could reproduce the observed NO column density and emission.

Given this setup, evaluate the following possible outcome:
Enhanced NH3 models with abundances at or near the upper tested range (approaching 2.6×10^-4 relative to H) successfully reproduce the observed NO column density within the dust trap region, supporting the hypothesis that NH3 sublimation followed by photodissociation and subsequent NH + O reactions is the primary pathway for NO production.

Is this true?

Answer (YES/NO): NO